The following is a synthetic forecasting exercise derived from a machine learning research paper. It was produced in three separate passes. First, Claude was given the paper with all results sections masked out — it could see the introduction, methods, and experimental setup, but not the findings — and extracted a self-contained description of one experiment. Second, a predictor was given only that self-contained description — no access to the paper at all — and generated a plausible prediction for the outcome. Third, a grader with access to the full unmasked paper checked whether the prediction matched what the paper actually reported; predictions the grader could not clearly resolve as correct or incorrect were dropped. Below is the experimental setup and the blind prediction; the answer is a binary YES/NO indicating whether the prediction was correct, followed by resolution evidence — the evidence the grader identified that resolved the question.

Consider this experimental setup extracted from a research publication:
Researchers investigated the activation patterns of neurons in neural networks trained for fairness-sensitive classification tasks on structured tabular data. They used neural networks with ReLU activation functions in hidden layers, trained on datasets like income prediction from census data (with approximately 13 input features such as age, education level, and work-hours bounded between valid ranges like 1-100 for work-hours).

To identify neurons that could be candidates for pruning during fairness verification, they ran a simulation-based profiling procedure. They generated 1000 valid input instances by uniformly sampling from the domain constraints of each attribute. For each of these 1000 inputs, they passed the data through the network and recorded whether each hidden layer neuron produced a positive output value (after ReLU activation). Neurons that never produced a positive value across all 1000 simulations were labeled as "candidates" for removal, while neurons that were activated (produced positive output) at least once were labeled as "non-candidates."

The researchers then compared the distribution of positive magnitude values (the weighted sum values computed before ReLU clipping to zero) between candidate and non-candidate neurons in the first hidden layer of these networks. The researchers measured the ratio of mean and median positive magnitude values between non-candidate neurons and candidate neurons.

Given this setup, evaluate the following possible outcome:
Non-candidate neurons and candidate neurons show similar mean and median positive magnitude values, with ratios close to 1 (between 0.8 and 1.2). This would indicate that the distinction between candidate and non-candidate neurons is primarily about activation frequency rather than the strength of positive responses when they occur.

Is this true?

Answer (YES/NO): NO